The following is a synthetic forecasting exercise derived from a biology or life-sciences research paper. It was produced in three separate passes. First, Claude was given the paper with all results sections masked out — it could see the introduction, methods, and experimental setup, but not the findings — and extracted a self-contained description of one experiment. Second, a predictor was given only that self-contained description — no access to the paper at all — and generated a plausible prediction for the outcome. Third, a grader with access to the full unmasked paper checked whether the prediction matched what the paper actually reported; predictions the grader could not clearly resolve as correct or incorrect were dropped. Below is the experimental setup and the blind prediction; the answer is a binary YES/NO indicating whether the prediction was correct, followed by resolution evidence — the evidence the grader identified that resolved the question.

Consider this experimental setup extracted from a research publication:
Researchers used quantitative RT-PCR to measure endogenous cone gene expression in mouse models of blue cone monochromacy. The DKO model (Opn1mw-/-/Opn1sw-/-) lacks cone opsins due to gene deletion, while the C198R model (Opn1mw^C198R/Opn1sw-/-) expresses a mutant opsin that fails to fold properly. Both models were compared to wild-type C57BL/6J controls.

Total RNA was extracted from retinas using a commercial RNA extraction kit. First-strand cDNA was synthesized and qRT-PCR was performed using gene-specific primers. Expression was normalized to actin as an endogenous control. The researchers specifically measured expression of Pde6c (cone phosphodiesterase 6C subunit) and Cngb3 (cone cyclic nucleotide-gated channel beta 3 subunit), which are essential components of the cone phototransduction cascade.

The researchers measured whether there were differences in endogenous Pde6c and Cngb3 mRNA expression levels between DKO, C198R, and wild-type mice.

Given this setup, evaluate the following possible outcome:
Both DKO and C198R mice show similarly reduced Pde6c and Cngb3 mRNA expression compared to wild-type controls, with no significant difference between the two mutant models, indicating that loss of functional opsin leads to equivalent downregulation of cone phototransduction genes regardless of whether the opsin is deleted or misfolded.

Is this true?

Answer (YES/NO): NO